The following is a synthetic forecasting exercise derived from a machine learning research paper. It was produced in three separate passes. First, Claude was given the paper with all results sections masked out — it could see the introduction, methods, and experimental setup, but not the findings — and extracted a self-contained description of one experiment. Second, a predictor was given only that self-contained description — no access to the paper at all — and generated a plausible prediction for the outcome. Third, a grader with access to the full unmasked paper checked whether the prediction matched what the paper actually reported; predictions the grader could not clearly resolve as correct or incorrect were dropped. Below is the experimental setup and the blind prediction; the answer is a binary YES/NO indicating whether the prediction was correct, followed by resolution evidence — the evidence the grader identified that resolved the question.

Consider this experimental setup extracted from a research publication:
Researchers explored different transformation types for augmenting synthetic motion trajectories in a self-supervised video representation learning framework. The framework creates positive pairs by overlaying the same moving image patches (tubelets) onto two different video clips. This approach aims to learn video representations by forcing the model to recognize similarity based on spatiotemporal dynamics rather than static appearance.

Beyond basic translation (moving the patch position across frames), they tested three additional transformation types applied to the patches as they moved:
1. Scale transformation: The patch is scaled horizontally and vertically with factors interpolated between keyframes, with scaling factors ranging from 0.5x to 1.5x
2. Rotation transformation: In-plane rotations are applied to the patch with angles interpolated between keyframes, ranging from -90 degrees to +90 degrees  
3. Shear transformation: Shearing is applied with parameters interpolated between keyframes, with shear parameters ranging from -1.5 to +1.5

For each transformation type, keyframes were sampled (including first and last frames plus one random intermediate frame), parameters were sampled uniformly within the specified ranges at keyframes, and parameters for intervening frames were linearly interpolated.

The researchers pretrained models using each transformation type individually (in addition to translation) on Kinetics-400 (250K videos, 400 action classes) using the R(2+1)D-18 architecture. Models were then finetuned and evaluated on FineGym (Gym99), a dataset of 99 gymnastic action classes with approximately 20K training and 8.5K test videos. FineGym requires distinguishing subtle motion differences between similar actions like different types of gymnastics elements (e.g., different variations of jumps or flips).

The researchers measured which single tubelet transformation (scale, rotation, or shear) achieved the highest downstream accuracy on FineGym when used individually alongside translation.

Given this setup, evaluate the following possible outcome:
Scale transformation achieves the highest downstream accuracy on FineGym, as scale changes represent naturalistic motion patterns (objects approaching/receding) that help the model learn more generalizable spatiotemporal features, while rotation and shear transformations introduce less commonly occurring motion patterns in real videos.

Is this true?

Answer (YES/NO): NO